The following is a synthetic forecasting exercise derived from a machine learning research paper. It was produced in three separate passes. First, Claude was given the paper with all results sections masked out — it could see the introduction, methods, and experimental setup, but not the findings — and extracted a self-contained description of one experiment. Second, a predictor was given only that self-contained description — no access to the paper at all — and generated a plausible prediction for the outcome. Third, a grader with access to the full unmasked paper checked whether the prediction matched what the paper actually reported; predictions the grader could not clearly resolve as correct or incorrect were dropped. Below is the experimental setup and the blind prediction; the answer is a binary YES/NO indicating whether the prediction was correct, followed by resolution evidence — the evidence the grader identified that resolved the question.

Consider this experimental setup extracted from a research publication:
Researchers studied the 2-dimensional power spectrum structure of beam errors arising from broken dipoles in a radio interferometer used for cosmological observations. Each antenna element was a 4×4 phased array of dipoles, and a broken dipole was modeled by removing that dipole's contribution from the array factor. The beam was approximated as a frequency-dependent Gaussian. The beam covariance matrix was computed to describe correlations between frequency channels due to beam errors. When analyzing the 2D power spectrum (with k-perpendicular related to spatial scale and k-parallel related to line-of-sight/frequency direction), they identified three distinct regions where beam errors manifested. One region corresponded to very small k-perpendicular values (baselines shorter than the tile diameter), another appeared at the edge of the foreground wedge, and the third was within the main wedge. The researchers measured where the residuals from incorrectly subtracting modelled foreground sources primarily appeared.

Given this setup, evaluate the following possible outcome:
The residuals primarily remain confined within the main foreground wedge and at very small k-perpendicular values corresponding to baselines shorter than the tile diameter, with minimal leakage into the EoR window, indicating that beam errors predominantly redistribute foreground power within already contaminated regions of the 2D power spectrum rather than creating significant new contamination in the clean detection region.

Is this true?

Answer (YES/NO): NO